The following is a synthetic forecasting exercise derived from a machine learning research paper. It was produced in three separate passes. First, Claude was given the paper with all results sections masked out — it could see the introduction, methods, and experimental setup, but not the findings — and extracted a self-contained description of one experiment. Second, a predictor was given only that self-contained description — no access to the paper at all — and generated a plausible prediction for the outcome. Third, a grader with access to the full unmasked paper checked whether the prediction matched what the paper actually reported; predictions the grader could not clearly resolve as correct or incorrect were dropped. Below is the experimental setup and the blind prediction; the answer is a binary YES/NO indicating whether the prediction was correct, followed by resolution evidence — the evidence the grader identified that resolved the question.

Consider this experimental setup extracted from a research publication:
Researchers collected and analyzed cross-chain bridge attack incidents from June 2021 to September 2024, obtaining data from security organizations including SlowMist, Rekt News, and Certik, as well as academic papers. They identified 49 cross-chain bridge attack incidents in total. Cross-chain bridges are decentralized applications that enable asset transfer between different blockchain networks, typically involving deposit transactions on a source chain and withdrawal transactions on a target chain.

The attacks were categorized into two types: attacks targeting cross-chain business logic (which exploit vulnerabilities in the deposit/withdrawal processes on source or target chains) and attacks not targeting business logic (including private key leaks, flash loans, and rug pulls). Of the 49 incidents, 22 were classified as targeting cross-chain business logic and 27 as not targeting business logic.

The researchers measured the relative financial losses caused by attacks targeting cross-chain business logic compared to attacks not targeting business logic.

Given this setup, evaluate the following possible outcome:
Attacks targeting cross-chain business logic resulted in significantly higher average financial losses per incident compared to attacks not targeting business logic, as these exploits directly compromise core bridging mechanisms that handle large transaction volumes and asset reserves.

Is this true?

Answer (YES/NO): YES